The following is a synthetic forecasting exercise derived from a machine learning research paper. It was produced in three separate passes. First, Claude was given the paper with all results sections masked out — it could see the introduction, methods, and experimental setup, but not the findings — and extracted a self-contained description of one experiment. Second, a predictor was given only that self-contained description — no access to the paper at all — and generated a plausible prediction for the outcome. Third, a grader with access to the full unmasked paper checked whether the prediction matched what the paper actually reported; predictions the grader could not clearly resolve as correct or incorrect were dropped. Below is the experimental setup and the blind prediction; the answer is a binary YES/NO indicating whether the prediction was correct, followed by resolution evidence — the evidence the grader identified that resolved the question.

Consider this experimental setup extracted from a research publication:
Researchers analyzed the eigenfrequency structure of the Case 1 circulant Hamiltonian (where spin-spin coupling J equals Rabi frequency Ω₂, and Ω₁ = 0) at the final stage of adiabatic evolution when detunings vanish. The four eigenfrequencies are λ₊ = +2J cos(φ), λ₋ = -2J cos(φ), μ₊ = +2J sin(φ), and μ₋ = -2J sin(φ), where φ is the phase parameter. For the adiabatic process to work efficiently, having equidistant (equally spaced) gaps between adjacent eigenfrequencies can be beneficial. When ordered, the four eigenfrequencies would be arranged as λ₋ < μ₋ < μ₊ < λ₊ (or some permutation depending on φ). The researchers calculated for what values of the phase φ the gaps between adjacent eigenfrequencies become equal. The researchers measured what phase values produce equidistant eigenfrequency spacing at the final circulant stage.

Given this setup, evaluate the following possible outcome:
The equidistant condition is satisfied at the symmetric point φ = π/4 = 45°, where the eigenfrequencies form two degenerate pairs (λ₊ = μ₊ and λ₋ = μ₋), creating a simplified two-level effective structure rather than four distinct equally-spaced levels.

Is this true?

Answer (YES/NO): NO